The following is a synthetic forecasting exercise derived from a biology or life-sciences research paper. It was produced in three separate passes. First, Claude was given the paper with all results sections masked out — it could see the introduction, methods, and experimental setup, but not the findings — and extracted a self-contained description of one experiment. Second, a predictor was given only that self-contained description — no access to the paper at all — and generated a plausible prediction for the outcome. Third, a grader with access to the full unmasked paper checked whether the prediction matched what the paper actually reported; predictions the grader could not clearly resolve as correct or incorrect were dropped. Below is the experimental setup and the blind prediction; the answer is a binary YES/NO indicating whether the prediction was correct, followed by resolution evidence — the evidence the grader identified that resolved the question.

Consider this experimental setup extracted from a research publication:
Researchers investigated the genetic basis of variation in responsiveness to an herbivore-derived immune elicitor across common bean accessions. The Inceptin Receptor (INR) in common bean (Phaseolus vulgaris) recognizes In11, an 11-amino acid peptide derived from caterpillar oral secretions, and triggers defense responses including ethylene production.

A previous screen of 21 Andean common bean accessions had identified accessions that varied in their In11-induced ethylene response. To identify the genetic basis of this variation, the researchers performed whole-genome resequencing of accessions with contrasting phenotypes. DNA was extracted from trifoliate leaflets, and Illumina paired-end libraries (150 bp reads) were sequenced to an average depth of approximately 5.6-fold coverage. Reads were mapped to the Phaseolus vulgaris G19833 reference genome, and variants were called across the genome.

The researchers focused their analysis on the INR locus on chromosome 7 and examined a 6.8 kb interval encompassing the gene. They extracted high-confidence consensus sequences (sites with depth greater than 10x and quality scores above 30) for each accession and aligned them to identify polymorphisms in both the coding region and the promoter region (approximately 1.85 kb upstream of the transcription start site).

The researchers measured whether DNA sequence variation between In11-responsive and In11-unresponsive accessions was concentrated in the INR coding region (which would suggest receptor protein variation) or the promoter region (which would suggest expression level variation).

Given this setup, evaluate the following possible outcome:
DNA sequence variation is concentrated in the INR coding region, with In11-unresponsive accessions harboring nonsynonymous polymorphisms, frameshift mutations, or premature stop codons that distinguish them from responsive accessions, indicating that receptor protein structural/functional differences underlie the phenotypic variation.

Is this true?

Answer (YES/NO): NO